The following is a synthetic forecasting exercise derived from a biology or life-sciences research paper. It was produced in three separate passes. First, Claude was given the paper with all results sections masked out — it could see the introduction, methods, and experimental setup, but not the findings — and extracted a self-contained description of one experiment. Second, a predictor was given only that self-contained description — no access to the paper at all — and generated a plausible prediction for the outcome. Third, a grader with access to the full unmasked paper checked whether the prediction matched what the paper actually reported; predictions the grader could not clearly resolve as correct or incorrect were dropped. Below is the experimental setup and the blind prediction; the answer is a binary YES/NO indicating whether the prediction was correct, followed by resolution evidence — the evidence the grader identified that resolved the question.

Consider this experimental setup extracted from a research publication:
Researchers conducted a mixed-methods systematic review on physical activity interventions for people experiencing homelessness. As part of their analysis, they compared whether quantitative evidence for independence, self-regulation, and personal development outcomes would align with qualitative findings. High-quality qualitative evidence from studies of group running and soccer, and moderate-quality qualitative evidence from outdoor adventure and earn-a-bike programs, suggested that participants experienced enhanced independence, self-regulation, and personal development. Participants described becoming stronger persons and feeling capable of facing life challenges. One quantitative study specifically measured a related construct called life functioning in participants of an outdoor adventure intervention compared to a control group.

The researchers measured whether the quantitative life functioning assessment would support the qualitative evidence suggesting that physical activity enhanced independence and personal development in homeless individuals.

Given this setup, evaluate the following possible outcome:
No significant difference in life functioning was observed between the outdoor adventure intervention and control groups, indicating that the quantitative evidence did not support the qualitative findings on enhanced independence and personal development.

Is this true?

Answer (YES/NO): NO